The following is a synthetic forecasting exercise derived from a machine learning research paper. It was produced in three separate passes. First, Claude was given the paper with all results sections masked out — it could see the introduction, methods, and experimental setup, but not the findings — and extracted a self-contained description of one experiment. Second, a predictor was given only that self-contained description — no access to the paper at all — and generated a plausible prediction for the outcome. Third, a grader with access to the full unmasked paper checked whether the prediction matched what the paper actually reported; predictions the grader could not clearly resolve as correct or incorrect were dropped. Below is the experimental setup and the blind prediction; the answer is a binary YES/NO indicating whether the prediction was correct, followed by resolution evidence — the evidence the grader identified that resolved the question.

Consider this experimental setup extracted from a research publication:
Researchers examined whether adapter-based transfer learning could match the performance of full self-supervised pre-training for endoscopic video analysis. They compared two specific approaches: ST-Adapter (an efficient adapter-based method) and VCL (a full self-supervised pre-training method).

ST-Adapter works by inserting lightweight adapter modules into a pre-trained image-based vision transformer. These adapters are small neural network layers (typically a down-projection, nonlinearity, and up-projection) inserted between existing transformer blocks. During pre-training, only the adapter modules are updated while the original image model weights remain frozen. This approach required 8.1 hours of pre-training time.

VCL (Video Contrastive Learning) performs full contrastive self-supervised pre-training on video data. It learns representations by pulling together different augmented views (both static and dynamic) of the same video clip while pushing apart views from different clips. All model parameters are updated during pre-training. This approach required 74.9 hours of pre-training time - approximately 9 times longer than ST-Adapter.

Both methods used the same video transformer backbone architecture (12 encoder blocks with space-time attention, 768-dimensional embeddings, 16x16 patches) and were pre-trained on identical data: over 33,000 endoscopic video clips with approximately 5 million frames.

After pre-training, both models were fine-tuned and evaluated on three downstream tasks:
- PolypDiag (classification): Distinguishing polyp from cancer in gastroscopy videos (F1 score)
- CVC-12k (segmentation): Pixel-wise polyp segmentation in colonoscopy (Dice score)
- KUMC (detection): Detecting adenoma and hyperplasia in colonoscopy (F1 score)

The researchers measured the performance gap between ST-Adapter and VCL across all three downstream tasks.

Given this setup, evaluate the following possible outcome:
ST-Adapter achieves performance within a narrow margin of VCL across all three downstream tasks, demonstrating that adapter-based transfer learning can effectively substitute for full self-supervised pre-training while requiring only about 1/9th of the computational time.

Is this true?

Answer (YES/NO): NO